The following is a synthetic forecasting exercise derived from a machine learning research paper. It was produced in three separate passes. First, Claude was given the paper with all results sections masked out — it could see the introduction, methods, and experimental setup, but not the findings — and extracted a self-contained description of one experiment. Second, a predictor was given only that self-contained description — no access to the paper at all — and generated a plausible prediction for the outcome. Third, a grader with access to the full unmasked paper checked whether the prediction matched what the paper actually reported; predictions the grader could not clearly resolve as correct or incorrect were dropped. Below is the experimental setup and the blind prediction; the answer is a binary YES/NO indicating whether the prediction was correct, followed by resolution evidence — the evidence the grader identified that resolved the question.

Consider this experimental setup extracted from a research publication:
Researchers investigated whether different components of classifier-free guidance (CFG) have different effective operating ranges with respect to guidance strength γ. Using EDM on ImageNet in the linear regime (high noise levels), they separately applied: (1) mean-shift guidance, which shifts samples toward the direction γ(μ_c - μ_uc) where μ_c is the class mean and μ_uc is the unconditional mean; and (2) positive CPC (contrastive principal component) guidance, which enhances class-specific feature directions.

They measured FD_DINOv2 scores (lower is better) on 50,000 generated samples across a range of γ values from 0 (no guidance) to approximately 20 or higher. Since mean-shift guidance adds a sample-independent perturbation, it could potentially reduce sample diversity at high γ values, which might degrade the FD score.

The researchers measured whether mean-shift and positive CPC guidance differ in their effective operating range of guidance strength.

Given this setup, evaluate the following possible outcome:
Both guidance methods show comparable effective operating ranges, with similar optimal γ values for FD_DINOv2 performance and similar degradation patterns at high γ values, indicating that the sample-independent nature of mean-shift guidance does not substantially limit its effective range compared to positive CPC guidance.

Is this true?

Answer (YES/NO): NO